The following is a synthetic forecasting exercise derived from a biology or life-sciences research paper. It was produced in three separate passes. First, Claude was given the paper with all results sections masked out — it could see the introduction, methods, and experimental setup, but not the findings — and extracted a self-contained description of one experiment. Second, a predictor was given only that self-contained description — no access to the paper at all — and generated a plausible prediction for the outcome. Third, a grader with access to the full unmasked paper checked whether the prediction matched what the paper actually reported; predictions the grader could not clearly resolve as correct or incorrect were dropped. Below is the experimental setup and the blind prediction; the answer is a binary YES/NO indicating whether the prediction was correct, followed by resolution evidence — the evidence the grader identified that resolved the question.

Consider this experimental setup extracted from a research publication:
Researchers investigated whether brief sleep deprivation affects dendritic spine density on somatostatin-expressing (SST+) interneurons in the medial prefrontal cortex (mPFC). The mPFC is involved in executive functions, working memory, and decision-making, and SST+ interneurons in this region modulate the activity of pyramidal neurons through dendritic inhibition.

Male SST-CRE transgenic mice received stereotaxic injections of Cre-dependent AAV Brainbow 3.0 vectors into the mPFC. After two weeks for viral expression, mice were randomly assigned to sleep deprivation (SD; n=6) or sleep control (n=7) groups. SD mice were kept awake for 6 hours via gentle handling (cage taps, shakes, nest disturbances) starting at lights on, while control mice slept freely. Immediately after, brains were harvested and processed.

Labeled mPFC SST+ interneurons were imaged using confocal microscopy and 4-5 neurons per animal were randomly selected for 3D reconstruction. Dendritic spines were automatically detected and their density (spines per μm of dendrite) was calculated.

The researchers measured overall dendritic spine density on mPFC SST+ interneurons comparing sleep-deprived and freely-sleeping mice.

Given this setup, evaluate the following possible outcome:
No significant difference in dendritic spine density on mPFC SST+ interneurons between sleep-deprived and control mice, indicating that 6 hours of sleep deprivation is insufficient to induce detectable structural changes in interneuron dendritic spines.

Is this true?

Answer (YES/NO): YES